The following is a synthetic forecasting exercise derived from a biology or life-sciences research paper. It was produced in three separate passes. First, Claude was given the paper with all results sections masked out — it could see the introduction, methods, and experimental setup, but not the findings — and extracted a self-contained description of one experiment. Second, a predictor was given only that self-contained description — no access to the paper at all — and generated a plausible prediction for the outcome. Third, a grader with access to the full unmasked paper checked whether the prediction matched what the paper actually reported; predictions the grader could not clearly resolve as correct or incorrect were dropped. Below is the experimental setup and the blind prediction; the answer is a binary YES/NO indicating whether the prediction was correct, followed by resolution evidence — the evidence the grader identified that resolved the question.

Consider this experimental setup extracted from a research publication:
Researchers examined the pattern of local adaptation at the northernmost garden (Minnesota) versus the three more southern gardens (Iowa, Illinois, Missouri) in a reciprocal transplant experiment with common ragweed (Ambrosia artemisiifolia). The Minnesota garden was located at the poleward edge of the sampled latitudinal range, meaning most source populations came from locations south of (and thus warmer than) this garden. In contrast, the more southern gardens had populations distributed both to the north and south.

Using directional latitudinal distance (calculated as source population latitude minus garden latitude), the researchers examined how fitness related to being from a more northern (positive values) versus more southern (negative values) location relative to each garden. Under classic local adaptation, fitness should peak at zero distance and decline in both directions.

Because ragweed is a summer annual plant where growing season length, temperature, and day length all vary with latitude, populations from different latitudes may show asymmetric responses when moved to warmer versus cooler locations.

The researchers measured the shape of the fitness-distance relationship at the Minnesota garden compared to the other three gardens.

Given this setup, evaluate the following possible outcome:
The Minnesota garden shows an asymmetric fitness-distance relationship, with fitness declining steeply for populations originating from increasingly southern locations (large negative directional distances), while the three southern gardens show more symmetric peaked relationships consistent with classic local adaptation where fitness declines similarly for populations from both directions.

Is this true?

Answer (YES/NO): NO